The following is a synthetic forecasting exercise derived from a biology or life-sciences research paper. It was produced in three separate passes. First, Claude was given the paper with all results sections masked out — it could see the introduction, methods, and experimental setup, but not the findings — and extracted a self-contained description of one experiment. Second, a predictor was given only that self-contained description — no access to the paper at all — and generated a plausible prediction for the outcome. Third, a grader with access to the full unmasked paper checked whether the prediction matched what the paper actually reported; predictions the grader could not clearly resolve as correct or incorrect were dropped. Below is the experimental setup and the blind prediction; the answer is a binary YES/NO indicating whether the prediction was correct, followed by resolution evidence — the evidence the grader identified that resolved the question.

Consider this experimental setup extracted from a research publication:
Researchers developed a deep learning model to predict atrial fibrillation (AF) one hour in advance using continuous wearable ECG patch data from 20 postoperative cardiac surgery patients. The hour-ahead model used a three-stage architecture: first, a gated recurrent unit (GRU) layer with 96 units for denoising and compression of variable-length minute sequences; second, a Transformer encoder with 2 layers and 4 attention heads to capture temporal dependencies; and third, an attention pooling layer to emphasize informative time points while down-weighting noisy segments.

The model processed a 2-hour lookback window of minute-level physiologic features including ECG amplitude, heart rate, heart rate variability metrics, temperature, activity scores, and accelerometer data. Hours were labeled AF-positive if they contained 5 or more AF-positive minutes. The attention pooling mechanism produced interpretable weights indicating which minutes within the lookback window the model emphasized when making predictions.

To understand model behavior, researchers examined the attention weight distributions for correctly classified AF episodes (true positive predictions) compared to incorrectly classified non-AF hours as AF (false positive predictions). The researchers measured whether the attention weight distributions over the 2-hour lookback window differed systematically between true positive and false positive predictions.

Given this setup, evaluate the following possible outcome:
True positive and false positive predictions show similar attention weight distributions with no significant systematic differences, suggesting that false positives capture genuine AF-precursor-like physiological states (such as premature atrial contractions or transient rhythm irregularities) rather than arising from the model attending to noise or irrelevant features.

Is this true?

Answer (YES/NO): NO